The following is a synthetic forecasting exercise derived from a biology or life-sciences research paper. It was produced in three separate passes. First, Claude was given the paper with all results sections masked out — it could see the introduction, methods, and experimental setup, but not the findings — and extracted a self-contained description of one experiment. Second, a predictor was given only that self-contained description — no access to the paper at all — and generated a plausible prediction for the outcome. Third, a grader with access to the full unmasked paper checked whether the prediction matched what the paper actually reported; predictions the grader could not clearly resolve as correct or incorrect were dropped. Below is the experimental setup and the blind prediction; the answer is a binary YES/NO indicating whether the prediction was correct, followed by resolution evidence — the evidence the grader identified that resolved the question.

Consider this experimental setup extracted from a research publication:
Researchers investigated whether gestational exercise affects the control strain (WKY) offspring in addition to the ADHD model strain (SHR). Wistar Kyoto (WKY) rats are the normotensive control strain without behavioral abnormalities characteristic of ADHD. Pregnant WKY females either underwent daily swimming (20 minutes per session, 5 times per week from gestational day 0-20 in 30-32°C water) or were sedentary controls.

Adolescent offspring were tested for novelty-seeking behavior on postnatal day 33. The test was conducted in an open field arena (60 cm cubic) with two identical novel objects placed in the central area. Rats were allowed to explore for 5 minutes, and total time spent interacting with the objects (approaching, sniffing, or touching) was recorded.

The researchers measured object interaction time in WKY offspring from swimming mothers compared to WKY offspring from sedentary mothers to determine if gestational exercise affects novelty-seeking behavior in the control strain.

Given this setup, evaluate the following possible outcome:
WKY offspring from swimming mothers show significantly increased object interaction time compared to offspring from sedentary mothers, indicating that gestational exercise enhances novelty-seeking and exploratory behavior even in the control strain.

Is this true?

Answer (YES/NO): NO